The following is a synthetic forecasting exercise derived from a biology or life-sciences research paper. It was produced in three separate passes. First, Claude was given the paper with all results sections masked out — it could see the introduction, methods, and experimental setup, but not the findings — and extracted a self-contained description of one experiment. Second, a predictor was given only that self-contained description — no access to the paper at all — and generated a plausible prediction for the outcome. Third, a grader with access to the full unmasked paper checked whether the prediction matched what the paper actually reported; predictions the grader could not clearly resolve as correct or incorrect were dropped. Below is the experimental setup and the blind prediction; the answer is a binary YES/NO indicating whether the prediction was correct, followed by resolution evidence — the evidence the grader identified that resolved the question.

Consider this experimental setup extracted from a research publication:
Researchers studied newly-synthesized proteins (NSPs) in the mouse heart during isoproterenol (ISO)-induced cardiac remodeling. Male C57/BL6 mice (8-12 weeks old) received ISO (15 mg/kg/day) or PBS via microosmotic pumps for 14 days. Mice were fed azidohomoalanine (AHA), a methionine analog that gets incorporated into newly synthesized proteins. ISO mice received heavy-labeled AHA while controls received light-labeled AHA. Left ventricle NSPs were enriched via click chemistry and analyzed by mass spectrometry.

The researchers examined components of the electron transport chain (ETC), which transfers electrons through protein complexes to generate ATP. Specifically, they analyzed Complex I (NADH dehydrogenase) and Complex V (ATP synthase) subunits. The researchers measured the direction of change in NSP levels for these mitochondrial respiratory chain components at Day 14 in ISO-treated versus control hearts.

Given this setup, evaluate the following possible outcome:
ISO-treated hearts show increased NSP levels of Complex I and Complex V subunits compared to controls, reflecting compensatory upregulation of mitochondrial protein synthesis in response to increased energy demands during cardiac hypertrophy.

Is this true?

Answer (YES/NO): NO